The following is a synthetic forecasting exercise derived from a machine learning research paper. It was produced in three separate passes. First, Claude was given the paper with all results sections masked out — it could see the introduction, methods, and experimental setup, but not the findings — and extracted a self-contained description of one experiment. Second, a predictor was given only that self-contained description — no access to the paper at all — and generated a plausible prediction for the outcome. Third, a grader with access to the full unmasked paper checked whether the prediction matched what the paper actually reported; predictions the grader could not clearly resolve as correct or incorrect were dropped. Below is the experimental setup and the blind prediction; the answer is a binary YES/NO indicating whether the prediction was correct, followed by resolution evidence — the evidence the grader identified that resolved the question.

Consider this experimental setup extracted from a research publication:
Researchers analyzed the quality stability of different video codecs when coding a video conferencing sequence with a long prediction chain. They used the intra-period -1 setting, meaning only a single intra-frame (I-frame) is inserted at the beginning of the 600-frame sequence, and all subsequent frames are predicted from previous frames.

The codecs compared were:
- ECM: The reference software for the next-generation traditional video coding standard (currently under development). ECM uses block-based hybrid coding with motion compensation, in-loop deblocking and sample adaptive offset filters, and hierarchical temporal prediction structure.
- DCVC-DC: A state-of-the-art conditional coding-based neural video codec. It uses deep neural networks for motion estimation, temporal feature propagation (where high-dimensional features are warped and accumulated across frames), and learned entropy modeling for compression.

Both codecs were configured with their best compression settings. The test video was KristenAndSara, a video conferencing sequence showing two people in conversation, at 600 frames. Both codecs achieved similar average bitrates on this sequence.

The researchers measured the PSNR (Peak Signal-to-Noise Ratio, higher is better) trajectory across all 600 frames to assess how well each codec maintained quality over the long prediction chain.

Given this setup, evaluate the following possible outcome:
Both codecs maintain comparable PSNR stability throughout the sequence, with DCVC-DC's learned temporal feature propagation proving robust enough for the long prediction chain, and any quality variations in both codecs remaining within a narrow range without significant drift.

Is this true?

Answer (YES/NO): NO